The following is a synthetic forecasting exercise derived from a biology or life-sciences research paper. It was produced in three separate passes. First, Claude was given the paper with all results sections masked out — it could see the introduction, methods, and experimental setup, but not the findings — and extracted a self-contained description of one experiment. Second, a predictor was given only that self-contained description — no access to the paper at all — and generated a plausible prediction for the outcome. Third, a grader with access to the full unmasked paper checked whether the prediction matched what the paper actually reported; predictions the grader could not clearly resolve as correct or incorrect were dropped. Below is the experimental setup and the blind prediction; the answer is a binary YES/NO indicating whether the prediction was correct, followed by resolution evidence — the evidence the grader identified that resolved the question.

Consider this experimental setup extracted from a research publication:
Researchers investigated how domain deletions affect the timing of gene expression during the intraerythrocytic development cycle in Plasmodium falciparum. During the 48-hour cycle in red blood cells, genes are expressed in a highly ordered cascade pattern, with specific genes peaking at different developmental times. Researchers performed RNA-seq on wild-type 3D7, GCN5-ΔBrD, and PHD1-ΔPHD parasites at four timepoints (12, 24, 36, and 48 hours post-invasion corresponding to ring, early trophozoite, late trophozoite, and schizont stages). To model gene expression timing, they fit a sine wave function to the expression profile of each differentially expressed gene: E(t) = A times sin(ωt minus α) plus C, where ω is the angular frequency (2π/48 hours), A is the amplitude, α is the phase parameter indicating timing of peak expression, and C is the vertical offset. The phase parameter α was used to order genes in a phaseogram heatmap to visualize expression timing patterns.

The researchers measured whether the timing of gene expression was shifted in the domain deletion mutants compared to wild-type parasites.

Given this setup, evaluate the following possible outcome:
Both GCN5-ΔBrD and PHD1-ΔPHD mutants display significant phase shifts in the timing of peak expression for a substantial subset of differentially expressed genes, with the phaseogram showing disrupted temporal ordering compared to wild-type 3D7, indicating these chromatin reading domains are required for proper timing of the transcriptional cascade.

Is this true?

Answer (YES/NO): YES